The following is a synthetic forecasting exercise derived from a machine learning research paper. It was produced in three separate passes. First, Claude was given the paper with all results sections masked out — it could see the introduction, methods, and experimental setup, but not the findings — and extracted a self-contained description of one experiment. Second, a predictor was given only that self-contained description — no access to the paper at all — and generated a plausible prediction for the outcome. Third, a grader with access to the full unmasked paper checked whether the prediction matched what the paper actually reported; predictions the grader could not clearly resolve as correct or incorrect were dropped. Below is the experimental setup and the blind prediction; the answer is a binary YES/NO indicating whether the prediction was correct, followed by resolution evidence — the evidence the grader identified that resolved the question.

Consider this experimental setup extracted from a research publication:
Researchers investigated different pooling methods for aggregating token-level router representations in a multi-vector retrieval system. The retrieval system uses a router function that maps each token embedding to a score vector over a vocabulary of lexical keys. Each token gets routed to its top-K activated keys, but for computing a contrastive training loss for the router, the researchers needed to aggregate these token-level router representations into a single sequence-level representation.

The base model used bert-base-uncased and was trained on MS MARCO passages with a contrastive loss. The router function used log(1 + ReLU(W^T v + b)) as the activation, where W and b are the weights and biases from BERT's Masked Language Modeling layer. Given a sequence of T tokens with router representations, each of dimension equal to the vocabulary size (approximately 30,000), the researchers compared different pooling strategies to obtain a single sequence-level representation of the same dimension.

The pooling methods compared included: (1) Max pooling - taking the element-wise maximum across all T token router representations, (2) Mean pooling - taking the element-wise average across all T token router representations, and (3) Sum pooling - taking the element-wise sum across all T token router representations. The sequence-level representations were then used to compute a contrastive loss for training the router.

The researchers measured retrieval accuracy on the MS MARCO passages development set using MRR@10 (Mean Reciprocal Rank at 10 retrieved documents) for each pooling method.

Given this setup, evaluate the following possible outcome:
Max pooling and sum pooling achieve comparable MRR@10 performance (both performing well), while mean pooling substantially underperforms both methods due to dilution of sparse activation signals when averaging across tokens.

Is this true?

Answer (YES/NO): NO